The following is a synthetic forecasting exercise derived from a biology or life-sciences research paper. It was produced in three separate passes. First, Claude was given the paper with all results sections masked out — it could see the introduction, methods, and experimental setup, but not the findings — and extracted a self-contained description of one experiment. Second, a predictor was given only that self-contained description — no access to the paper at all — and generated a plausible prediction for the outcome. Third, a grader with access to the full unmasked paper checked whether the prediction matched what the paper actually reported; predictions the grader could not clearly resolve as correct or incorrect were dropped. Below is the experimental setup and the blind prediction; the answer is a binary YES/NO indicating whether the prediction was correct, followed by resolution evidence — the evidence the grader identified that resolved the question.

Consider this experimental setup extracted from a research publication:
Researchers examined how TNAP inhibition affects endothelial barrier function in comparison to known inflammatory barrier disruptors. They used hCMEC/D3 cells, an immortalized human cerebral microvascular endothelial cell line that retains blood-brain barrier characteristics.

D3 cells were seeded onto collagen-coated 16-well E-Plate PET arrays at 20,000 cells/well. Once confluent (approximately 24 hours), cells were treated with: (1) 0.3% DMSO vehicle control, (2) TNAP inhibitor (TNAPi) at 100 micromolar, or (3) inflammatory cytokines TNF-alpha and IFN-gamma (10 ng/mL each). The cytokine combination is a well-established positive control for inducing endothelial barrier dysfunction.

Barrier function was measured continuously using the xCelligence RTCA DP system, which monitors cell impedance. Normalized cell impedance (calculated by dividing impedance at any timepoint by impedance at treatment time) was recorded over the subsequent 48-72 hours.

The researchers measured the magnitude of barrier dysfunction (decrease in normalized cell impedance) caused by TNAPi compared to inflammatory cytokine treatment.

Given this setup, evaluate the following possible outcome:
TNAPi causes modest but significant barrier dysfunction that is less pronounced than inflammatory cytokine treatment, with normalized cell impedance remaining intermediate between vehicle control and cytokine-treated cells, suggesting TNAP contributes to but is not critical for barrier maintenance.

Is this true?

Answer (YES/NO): NO